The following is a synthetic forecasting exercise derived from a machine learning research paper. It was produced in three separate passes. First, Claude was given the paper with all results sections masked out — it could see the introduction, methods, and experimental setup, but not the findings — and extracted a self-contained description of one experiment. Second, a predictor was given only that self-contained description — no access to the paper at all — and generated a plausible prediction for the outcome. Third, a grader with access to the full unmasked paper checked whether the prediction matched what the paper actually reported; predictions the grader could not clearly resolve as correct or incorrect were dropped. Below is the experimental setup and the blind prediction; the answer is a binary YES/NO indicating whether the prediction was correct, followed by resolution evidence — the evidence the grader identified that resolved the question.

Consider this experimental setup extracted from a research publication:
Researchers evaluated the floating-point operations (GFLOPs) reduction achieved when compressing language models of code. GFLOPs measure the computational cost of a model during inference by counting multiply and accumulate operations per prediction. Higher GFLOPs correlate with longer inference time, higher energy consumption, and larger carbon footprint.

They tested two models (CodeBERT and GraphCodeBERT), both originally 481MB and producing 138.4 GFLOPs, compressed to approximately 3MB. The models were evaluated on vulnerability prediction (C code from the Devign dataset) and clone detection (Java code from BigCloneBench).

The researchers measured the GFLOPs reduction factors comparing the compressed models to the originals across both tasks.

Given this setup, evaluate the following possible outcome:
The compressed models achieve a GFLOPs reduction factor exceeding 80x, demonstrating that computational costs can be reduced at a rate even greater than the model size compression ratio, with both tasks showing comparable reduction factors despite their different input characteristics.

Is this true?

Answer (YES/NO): NO